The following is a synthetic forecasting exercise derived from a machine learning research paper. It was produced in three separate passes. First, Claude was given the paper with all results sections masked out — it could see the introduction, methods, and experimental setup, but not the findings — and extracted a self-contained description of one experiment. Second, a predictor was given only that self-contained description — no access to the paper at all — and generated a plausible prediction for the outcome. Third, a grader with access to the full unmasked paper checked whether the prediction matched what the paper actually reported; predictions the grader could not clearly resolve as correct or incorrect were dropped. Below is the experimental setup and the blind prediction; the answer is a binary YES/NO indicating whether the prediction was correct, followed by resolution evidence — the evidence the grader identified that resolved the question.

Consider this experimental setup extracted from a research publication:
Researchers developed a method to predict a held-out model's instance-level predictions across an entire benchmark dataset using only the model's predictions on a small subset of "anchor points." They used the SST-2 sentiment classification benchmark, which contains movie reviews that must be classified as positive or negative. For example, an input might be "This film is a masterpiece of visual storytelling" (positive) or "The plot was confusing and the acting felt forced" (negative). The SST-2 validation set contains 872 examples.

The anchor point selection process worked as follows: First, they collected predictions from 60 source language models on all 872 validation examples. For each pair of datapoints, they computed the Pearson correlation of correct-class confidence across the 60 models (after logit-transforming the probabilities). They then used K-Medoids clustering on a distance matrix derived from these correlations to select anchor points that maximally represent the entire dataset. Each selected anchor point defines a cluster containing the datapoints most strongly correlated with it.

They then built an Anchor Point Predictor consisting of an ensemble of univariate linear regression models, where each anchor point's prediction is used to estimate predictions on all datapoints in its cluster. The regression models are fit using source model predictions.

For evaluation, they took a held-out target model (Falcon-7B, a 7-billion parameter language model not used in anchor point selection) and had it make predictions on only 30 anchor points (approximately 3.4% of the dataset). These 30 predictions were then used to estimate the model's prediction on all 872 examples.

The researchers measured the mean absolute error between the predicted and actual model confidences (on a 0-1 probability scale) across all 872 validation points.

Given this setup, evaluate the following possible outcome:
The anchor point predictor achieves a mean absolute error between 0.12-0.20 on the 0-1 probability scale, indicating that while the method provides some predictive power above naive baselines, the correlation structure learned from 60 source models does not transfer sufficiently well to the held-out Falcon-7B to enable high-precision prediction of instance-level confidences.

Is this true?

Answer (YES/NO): NO